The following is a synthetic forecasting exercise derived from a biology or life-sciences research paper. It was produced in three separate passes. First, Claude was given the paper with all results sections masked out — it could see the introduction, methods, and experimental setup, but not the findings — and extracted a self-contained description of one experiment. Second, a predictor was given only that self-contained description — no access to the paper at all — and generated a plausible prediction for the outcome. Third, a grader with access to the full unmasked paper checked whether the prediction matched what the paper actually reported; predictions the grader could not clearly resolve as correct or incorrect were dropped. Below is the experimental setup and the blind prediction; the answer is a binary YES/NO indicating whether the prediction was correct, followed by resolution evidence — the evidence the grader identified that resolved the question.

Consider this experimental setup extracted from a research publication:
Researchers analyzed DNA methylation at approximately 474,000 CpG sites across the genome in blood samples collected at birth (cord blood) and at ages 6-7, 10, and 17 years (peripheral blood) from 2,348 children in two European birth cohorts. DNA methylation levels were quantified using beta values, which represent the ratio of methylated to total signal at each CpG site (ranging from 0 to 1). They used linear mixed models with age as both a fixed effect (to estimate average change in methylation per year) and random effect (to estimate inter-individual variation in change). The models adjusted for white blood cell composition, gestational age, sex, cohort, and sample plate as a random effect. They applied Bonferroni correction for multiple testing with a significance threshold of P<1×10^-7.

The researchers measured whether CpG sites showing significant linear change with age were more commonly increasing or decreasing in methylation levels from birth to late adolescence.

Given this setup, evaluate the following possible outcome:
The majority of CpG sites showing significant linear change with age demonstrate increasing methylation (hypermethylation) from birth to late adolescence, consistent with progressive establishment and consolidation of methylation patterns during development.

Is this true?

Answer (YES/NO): NO